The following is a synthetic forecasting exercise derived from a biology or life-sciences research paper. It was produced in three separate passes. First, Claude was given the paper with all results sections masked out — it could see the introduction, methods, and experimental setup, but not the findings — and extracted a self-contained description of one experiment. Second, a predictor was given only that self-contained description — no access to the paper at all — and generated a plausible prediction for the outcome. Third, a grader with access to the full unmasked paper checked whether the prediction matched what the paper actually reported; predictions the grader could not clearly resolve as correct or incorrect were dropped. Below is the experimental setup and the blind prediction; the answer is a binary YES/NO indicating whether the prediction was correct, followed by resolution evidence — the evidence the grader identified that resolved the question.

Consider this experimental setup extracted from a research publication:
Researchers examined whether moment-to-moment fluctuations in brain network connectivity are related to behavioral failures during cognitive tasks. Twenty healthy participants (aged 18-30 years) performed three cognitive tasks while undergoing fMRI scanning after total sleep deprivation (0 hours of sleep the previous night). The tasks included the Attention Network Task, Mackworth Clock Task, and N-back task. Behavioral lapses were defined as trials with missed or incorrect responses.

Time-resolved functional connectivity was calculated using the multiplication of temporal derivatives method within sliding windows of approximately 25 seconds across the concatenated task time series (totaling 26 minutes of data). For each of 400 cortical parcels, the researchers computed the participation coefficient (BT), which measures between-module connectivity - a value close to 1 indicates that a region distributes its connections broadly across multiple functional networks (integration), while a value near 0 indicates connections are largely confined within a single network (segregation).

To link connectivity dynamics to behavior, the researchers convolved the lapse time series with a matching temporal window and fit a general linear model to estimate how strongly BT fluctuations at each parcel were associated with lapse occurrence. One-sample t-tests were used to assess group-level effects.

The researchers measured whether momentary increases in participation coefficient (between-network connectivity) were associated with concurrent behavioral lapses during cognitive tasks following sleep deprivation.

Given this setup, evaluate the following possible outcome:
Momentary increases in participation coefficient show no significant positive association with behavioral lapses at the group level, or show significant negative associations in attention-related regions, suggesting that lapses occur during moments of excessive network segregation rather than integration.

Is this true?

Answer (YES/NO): NO